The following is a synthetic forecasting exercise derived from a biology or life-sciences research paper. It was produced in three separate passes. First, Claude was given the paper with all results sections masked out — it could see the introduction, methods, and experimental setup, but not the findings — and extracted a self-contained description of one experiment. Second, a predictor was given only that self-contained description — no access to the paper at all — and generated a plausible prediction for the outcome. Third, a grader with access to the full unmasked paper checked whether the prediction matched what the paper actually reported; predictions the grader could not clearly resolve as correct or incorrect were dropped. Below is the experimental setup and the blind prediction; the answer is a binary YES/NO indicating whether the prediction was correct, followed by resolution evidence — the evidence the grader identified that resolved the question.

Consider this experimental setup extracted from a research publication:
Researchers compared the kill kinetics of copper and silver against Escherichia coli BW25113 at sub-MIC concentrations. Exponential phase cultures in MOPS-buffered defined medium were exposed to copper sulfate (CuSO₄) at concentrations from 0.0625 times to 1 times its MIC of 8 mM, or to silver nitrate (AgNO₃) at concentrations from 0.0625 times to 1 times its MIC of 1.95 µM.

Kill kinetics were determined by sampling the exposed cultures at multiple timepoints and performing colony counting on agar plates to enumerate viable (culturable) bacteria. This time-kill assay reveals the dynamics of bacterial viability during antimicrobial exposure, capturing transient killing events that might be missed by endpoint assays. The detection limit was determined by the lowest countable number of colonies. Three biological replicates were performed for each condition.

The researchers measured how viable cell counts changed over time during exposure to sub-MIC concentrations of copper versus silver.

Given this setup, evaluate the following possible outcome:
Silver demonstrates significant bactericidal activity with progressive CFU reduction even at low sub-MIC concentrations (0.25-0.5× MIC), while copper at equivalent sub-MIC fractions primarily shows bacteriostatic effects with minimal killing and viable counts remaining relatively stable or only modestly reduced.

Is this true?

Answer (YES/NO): NO